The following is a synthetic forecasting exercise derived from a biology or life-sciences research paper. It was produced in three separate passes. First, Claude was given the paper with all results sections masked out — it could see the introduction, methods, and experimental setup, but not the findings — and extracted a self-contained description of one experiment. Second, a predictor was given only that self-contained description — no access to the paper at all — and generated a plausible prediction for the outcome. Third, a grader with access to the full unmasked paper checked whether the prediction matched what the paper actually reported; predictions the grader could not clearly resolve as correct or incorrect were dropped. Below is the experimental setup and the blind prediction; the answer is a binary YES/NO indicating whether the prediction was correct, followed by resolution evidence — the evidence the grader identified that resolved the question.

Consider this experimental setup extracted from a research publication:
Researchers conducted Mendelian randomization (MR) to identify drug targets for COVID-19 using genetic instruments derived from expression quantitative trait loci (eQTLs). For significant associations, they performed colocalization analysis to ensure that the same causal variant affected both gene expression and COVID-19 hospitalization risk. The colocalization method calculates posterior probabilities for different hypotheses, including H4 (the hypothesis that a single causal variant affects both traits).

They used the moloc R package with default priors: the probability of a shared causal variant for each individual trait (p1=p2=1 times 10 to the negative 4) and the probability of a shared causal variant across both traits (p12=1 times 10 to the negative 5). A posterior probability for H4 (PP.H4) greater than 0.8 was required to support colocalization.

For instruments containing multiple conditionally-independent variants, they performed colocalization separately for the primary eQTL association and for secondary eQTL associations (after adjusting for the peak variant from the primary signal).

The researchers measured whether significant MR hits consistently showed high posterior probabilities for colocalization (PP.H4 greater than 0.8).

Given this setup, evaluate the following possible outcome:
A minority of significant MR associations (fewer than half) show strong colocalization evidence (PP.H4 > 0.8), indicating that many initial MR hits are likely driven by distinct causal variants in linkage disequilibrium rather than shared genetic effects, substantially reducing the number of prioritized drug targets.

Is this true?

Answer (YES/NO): NO